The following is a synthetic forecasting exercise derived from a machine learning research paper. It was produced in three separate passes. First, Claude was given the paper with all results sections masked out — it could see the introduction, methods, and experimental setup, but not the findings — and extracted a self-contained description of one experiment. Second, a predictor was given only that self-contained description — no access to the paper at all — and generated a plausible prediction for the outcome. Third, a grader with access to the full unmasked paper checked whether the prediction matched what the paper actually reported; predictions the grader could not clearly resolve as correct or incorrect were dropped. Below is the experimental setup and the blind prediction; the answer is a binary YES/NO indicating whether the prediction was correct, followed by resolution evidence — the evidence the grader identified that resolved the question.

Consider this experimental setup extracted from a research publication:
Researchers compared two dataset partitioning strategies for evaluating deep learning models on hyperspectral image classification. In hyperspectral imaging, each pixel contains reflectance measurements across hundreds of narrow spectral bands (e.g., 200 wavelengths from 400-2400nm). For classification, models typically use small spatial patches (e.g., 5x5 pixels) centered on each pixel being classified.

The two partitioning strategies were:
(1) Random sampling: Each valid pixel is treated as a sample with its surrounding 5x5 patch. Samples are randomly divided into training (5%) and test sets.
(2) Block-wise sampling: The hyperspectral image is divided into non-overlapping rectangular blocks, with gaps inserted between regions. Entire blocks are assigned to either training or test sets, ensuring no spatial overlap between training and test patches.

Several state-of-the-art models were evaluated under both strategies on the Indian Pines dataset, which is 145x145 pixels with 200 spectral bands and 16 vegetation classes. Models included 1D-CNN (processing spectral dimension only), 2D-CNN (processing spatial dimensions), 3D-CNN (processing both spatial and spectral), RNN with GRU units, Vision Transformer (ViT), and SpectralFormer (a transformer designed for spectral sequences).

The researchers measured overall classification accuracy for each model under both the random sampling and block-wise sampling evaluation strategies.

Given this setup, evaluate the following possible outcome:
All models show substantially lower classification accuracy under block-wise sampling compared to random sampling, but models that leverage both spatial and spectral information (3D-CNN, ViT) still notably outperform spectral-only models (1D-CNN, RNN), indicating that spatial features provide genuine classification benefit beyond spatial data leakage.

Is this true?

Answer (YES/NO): NO